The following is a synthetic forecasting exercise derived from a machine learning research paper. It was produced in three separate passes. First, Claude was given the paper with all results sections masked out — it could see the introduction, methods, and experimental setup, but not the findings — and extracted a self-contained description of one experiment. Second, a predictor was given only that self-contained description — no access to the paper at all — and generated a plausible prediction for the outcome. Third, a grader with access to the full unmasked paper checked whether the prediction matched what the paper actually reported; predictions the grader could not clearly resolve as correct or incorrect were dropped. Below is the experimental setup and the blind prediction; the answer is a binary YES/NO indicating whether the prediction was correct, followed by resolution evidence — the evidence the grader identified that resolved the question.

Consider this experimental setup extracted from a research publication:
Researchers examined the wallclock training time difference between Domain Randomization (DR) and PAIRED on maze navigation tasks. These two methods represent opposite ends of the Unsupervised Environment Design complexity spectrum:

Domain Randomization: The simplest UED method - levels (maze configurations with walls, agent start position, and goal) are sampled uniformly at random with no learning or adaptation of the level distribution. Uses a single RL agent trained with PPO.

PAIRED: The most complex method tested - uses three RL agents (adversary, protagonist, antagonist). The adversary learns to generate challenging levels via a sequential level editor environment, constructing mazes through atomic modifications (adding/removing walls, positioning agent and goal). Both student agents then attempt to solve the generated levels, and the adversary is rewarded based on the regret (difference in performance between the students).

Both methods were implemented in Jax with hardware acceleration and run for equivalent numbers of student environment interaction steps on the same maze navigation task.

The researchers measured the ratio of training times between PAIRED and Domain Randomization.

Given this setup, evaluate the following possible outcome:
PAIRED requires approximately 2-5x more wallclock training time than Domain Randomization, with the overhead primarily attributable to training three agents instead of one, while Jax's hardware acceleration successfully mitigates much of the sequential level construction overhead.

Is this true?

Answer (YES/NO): NO